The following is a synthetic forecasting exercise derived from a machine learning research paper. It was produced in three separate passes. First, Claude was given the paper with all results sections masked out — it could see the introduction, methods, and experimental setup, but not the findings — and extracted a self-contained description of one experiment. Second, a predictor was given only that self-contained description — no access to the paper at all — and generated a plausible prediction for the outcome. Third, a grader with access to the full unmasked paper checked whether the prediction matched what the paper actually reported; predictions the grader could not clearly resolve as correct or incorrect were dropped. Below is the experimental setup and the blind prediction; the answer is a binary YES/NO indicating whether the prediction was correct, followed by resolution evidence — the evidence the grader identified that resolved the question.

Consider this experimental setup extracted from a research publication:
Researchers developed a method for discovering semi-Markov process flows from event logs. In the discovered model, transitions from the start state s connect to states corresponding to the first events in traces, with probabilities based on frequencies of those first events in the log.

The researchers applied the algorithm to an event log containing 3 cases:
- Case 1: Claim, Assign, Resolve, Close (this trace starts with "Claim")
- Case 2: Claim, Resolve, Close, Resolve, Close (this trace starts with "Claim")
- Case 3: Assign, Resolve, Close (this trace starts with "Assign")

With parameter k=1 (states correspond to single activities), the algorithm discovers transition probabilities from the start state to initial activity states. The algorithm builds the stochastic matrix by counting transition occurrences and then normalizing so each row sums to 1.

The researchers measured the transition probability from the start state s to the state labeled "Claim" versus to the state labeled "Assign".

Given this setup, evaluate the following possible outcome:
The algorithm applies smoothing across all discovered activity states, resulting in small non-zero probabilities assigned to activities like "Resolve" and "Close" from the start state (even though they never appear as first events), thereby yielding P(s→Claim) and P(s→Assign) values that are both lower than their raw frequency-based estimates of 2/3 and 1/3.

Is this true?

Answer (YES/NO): NO